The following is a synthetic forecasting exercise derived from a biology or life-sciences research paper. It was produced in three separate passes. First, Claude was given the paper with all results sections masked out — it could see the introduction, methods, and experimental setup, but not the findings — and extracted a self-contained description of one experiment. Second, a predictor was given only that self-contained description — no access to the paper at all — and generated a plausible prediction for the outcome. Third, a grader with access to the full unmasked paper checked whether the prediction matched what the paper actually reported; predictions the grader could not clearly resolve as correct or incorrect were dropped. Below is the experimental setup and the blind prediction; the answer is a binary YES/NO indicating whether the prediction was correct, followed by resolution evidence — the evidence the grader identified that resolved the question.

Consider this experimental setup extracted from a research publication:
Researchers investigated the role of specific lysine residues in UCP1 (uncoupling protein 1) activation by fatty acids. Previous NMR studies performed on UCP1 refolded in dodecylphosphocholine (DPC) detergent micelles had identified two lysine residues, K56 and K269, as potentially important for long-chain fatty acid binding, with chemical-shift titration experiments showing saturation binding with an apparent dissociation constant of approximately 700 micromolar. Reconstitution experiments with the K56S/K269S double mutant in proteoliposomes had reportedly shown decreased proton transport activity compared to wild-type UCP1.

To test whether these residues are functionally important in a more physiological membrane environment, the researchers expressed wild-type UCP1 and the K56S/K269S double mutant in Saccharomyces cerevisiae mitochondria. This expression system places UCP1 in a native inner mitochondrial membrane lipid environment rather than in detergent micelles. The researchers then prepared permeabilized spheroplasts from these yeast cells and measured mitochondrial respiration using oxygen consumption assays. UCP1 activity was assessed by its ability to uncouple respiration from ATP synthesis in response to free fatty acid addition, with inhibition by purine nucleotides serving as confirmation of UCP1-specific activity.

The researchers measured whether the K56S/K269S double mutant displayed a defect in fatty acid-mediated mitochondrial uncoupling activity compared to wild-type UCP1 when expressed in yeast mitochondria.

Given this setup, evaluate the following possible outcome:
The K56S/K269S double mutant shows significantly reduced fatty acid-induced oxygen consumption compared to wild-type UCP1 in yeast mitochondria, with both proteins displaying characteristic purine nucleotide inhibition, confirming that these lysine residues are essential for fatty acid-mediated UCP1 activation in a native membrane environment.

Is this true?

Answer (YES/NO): NO